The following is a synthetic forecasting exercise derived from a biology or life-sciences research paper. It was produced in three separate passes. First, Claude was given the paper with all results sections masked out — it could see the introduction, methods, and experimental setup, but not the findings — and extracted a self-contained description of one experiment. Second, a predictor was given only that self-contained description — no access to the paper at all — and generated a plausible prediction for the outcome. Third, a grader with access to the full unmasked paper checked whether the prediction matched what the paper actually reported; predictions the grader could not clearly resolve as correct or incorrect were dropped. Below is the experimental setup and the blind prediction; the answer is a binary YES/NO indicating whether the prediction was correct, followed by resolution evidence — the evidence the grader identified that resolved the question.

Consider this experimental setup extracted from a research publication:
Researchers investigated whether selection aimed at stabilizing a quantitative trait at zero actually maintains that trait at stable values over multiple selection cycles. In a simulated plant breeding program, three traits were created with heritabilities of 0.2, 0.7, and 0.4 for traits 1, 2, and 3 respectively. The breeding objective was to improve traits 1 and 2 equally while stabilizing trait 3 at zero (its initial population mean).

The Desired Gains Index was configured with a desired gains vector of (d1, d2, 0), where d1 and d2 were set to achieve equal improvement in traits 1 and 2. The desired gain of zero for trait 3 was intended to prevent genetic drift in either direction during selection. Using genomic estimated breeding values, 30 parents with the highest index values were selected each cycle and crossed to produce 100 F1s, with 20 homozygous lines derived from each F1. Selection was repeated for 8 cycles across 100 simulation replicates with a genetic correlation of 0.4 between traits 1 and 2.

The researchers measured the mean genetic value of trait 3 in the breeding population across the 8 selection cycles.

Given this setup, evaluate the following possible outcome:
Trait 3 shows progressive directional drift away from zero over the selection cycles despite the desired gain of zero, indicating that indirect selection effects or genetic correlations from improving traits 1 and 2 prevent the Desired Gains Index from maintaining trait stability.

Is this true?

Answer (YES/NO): NO